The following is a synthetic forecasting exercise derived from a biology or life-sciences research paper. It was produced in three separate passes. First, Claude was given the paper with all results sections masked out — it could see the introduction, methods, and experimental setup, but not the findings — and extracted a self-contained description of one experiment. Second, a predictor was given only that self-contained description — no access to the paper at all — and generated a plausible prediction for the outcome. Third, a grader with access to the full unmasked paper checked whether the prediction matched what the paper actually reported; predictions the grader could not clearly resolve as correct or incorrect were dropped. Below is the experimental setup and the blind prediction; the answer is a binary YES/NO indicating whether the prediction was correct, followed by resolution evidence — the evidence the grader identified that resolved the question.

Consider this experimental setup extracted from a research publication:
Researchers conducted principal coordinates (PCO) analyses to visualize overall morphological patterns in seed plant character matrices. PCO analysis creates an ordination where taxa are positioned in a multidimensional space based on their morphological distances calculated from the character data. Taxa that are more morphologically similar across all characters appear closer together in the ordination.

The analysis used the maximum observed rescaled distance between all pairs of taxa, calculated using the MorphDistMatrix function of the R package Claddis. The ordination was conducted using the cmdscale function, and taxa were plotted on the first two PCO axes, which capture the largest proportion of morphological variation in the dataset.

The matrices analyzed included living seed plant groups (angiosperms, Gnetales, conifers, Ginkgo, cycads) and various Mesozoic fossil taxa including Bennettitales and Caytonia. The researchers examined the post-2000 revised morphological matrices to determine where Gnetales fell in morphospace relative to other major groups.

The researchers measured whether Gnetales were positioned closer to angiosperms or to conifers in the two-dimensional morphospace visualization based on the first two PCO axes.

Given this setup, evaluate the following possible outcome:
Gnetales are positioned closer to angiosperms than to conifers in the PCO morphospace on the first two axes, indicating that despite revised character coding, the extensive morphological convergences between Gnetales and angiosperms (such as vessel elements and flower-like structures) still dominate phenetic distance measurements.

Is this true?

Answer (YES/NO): NO